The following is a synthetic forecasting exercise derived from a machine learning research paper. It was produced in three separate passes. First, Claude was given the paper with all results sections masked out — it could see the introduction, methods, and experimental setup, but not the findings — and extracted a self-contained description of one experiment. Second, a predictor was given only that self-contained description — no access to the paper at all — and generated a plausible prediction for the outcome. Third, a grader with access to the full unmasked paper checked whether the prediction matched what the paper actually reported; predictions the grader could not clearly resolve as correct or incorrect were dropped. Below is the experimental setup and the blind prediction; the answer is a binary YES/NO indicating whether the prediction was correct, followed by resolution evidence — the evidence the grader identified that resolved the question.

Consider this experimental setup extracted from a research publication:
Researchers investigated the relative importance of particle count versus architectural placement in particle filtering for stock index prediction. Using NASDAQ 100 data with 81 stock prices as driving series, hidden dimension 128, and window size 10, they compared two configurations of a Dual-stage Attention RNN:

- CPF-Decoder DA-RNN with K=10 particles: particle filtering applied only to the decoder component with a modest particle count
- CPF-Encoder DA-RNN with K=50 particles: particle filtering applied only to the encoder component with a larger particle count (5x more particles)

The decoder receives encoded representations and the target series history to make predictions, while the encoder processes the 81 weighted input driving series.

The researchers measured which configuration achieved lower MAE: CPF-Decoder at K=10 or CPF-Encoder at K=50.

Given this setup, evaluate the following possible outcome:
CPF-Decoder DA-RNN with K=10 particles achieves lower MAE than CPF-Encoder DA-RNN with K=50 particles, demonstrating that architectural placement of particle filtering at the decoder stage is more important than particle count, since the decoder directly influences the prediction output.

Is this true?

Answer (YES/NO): YES